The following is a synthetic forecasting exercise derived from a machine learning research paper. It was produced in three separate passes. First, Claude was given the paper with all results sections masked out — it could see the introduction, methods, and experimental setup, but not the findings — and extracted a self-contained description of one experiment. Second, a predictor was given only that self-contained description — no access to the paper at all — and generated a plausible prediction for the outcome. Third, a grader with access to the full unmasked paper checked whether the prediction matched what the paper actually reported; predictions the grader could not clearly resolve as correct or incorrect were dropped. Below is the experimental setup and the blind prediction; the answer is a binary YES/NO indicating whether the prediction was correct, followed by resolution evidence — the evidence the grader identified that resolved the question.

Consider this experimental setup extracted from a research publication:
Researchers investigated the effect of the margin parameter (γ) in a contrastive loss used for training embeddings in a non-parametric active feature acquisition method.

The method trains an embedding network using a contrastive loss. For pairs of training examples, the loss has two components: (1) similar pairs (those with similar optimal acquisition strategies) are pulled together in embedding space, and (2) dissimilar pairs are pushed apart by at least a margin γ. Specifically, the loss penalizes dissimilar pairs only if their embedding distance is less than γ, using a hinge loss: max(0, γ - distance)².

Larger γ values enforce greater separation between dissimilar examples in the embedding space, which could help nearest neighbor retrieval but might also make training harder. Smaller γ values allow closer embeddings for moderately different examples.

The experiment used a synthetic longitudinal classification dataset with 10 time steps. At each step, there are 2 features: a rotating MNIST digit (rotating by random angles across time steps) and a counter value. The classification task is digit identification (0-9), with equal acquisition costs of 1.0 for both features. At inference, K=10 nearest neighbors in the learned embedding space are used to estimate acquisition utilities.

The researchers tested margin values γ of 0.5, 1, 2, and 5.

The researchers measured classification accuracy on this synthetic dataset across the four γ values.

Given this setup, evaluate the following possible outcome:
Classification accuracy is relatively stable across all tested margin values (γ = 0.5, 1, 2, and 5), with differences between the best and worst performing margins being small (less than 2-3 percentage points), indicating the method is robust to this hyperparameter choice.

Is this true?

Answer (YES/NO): YES